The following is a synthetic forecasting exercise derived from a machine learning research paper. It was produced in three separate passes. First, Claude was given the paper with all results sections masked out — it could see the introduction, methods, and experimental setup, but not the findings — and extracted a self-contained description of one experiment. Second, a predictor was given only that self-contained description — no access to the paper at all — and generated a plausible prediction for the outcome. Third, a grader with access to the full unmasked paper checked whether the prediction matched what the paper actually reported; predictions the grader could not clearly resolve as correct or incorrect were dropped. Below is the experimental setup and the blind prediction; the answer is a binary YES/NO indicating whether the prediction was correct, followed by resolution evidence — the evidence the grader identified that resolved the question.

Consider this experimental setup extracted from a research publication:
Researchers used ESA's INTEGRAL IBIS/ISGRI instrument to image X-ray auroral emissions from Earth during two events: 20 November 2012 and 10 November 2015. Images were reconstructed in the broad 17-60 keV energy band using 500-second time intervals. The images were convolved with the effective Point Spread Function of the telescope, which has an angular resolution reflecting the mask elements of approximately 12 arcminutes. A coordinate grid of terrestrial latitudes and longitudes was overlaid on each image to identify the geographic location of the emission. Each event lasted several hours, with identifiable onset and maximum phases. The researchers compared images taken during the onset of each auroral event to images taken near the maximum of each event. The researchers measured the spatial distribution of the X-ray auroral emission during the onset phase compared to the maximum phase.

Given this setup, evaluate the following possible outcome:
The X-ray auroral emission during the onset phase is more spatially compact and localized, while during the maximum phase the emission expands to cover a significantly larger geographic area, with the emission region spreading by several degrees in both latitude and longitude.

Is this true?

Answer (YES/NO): NO